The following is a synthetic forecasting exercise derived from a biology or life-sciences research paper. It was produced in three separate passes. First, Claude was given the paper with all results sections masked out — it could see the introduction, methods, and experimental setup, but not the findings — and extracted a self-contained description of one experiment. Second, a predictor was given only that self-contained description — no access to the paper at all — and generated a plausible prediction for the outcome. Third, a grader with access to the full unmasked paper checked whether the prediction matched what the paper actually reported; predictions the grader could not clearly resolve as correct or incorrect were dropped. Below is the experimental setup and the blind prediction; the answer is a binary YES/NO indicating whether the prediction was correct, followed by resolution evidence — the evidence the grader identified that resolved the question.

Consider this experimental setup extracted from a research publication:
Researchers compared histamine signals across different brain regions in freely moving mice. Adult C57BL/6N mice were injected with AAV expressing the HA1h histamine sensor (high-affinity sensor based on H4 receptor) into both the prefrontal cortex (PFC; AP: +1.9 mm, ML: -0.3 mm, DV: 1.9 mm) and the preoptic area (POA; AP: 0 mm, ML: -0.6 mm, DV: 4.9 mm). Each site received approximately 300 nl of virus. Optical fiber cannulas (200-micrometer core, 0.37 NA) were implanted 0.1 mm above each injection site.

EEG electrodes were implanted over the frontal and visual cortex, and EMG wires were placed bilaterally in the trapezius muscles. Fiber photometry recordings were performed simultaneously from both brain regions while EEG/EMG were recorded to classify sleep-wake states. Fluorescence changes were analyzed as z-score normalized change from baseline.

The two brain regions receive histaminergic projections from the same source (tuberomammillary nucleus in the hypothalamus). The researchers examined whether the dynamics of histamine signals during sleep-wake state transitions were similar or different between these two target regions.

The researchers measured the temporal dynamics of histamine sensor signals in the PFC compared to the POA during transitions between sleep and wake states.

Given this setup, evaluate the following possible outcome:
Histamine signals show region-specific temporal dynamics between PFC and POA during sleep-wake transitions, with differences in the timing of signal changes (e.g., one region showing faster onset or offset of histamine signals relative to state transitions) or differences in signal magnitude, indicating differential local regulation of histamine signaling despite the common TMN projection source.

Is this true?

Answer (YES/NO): YES